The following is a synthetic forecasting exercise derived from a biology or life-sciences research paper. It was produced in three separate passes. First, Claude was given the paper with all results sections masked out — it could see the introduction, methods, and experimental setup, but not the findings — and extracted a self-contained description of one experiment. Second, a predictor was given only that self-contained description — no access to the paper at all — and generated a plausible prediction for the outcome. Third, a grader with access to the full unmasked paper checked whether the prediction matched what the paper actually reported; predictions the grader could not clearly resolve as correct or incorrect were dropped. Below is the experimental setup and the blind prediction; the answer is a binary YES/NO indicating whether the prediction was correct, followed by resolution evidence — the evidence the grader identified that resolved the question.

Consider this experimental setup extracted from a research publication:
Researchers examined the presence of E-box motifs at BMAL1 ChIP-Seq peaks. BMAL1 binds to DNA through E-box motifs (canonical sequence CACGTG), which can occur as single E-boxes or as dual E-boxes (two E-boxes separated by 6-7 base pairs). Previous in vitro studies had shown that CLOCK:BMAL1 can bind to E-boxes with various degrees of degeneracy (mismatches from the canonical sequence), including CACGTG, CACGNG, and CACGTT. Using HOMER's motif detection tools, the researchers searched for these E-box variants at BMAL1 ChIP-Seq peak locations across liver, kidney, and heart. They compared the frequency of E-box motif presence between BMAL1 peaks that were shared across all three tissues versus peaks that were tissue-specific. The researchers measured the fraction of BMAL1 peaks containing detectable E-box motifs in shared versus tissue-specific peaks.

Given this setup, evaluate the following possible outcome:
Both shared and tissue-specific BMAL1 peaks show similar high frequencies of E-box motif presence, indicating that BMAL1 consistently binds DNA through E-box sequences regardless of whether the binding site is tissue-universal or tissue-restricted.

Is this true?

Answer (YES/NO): NO